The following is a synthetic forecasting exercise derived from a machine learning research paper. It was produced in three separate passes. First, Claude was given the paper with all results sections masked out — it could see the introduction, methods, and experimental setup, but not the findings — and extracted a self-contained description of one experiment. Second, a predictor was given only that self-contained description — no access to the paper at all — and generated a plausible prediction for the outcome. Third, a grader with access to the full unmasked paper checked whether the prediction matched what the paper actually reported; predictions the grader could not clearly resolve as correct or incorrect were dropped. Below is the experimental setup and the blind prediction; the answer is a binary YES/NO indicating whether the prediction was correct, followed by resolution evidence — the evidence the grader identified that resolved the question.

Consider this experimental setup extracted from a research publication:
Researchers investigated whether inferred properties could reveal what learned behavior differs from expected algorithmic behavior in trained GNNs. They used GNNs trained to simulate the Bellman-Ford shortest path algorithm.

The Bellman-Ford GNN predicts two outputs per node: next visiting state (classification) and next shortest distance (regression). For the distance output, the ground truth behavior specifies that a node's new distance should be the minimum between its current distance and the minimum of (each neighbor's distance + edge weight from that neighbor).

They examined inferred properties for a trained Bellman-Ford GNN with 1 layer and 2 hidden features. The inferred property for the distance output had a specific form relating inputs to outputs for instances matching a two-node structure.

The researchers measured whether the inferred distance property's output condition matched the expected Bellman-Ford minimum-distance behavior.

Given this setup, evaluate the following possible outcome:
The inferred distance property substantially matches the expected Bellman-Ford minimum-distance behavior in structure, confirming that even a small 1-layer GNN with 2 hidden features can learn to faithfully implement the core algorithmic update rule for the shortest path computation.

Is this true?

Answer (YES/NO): NO